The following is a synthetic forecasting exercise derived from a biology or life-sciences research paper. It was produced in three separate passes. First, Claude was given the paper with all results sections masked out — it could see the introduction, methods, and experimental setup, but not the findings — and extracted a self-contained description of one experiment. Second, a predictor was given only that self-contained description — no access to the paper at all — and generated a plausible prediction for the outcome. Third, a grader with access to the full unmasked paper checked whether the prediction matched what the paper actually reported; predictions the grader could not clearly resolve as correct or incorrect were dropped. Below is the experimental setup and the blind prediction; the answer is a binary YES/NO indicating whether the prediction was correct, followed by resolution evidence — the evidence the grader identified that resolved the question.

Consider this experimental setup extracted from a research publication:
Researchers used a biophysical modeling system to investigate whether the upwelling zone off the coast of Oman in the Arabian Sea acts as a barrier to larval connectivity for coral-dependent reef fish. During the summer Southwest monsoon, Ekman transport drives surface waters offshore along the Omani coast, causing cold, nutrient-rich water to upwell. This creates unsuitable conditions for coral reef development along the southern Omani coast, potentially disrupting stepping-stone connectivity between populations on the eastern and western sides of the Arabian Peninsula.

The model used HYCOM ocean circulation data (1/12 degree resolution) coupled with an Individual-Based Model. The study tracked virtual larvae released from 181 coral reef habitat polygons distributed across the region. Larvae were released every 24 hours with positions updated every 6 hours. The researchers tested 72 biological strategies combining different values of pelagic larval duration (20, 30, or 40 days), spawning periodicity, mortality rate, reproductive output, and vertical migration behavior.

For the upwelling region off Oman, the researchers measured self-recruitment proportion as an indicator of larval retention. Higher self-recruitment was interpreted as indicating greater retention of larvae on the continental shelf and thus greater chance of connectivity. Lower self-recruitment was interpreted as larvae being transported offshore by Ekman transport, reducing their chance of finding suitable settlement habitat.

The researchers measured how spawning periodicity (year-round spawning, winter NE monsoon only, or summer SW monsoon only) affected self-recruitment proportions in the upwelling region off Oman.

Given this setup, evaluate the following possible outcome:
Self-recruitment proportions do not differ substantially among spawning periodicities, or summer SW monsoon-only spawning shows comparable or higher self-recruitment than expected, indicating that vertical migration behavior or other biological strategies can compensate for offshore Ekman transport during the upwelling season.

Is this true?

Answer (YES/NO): NO